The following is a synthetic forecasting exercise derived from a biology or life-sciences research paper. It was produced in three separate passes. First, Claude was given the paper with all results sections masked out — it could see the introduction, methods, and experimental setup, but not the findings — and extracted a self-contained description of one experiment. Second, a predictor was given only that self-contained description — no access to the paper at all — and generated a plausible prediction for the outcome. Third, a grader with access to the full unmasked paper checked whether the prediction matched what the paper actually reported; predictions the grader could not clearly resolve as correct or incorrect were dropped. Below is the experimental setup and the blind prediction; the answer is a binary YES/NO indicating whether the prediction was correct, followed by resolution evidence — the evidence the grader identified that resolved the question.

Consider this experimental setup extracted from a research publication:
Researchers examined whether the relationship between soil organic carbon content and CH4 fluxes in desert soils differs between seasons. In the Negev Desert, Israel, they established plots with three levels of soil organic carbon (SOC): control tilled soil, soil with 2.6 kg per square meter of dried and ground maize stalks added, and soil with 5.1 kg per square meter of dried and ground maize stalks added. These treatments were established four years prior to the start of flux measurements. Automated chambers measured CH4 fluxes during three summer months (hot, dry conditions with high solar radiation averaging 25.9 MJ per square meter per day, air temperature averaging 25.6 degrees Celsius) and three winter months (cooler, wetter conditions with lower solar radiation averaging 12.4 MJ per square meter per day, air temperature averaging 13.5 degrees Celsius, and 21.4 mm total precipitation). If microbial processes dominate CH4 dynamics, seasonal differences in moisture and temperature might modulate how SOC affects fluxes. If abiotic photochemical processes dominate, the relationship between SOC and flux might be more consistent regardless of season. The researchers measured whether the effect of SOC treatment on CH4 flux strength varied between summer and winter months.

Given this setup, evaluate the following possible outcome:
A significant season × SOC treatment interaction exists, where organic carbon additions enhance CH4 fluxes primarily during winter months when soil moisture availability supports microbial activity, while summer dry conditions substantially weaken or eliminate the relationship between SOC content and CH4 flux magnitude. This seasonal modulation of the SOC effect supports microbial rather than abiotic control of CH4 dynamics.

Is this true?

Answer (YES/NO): NO